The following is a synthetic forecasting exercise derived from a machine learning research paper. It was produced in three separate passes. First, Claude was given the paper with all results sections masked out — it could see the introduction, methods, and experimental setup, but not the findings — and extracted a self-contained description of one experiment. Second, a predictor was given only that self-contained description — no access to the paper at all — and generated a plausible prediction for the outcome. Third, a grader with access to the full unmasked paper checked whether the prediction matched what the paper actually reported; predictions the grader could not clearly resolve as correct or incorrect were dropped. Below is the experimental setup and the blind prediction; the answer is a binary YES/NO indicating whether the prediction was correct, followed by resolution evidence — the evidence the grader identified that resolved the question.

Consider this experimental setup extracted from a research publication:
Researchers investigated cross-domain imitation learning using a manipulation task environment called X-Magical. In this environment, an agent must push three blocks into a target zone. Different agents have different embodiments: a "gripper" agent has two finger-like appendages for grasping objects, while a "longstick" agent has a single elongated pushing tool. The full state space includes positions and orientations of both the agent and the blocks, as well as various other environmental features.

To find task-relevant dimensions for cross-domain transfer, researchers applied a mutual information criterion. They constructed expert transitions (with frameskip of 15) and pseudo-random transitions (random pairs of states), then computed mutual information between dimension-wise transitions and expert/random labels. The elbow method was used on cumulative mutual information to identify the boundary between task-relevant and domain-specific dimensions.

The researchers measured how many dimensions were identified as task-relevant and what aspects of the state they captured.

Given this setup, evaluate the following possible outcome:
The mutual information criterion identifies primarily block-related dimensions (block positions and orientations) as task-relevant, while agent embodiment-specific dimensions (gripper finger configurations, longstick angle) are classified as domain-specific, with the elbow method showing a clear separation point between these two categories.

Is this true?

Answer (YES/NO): NO